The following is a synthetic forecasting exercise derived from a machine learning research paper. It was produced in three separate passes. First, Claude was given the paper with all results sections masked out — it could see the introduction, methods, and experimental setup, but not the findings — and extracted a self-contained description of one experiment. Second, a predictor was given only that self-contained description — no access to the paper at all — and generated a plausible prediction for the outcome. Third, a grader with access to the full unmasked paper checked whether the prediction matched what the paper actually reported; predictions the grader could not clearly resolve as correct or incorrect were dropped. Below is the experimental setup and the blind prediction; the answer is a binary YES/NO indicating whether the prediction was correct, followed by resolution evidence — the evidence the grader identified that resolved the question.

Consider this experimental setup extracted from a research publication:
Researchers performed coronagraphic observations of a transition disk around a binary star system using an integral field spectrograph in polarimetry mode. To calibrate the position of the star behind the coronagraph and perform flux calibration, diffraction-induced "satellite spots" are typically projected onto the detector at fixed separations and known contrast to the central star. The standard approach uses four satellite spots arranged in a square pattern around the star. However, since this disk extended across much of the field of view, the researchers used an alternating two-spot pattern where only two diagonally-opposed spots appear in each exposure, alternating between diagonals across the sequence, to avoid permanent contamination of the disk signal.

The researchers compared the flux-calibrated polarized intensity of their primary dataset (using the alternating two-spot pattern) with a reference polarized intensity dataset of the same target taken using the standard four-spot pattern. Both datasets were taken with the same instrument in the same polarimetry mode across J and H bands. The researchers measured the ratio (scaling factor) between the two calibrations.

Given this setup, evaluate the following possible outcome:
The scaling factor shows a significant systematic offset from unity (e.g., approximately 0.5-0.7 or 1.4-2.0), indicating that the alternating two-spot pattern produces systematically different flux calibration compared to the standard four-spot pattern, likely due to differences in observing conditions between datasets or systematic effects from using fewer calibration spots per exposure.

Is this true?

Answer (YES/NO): NO